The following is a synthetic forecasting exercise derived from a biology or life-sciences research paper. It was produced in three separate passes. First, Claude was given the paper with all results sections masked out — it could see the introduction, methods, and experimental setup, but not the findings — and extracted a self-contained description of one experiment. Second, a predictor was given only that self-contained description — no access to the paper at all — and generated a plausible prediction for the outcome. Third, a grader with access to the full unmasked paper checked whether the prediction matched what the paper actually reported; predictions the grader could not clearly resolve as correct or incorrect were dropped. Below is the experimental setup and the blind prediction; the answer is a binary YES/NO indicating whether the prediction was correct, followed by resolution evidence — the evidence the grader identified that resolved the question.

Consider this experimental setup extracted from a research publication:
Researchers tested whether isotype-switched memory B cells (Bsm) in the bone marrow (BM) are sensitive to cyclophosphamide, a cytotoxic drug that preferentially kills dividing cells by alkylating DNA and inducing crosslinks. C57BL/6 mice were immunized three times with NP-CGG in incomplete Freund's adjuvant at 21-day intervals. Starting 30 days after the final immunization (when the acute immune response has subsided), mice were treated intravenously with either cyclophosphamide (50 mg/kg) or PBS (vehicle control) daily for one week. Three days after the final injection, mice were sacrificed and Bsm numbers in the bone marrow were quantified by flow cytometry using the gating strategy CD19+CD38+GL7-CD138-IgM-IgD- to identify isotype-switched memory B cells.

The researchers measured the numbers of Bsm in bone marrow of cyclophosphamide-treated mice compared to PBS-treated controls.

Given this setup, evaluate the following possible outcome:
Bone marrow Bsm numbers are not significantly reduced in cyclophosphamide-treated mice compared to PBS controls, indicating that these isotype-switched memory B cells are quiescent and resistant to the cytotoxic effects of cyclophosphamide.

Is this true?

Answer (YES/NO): YES